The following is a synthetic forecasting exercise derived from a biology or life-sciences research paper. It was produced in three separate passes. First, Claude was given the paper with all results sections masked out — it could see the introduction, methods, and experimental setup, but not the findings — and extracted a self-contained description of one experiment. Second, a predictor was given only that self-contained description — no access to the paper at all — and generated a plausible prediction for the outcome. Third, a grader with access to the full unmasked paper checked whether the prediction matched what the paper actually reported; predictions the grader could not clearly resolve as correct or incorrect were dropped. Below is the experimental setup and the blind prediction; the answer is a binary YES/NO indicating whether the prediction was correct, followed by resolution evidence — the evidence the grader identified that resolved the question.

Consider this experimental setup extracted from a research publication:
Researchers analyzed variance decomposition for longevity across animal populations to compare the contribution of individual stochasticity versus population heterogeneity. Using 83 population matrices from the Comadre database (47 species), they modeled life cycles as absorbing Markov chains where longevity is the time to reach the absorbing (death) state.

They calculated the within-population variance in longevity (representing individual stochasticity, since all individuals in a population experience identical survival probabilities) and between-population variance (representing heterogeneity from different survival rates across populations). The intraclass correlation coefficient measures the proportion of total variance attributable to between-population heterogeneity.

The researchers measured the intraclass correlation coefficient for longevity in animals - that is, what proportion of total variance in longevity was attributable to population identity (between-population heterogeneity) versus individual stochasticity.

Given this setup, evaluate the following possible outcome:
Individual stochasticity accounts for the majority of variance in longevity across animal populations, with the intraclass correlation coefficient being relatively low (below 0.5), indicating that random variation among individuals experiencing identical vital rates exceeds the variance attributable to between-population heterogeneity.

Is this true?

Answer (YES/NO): YES